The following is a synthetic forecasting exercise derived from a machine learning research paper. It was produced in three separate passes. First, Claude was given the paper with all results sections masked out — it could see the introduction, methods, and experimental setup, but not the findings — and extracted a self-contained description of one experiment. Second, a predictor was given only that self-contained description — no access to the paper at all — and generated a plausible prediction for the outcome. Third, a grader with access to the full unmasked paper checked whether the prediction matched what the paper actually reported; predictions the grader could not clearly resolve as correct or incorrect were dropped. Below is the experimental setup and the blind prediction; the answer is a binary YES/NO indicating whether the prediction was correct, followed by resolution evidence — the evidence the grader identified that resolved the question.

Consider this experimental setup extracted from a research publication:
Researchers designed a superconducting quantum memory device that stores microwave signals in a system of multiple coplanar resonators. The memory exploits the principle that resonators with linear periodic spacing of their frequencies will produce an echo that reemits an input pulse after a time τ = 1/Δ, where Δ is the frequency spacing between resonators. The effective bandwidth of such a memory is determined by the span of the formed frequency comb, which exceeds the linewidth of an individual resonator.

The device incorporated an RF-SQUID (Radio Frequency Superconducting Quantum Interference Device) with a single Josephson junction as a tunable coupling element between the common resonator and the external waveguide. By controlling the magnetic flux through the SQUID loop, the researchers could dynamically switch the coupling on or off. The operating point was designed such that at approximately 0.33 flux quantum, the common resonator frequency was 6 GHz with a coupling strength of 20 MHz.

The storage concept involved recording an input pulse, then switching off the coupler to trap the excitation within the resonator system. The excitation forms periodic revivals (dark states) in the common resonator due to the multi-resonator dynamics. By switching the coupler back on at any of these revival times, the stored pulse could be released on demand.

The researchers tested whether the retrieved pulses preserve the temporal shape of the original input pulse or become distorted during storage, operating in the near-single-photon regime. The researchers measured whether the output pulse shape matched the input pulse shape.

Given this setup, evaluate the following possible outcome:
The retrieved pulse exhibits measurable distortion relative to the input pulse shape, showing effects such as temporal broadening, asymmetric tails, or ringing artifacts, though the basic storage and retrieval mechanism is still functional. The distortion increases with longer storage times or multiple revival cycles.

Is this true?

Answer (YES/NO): NO